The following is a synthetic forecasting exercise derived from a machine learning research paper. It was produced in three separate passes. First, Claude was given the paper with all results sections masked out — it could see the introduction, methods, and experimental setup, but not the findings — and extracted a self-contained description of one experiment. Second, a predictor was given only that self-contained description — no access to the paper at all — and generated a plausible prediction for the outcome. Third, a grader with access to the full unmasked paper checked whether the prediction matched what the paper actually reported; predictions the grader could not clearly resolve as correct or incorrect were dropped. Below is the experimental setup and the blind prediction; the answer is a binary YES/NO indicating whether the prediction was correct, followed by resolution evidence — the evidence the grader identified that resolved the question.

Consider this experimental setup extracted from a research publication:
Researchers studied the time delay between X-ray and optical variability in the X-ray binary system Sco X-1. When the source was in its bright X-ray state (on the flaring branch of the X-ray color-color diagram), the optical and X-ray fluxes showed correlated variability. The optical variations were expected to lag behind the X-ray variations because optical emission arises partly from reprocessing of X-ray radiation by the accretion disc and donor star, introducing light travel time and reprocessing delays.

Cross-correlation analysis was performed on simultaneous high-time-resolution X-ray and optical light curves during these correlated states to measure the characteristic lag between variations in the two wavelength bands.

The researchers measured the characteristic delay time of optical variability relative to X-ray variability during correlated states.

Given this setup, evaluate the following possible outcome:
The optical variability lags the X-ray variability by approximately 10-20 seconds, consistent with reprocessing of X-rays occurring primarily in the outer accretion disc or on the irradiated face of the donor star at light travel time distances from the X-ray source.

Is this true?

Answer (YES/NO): NO